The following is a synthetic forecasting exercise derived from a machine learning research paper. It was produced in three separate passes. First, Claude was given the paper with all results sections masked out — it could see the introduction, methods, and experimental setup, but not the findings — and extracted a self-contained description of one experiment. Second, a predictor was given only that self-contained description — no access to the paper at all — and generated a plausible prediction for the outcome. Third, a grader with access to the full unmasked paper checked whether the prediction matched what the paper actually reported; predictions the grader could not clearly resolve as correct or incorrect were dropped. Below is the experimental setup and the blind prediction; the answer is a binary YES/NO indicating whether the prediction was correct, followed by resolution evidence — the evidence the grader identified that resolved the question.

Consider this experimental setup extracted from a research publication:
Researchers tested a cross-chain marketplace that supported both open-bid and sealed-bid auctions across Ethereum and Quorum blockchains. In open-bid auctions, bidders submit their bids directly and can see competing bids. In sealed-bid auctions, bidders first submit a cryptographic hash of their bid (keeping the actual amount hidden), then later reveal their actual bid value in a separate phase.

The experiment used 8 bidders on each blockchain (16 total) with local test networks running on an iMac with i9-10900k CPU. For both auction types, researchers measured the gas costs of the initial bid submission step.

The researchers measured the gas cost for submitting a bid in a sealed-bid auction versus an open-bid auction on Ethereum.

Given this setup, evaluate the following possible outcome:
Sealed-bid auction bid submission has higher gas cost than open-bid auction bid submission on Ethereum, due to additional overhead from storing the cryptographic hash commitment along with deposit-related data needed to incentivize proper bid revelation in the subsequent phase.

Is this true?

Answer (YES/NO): NO